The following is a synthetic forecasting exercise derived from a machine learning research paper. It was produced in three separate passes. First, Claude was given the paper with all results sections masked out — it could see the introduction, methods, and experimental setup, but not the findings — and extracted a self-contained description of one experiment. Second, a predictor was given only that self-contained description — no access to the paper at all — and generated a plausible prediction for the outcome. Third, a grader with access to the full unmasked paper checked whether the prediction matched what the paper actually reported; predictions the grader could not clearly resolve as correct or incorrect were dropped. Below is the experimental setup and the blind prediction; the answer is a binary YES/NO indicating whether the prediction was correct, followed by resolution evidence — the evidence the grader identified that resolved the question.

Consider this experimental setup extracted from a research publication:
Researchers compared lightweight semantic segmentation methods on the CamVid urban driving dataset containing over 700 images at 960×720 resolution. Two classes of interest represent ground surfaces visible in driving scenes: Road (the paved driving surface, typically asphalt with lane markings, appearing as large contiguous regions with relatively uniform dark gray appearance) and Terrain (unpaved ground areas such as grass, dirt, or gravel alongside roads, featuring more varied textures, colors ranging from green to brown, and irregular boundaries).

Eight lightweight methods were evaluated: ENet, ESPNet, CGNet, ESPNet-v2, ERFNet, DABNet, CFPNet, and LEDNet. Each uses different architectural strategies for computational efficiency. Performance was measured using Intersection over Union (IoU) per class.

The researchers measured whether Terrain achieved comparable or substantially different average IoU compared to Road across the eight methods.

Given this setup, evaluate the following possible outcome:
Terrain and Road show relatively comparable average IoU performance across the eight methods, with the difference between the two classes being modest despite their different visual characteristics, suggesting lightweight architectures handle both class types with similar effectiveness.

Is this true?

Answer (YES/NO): NO